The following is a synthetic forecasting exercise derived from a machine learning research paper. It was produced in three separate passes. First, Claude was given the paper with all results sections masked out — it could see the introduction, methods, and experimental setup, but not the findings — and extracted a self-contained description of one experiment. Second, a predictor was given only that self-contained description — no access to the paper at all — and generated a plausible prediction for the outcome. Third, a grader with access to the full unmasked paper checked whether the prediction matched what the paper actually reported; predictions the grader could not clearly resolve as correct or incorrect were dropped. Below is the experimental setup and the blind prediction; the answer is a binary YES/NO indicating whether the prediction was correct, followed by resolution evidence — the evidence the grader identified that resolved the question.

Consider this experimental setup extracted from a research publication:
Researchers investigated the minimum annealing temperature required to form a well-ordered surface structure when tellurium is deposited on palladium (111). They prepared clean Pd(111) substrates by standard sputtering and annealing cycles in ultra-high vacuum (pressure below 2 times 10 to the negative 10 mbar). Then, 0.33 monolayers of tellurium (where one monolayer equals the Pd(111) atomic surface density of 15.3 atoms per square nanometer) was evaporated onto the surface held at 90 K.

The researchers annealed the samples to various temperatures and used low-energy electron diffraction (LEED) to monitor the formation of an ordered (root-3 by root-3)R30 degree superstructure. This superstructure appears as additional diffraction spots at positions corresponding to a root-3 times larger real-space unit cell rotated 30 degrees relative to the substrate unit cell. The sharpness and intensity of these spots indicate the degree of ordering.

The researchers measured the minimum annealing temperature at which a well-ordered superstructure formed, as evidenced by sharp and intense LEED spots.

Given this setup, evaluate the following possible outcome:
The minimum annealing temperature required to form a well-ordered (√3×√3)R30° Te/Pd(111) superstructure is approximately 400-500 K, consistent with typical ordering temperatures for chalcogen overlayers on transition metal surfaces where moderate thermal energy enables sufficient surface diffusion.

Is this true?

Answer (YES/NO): NO